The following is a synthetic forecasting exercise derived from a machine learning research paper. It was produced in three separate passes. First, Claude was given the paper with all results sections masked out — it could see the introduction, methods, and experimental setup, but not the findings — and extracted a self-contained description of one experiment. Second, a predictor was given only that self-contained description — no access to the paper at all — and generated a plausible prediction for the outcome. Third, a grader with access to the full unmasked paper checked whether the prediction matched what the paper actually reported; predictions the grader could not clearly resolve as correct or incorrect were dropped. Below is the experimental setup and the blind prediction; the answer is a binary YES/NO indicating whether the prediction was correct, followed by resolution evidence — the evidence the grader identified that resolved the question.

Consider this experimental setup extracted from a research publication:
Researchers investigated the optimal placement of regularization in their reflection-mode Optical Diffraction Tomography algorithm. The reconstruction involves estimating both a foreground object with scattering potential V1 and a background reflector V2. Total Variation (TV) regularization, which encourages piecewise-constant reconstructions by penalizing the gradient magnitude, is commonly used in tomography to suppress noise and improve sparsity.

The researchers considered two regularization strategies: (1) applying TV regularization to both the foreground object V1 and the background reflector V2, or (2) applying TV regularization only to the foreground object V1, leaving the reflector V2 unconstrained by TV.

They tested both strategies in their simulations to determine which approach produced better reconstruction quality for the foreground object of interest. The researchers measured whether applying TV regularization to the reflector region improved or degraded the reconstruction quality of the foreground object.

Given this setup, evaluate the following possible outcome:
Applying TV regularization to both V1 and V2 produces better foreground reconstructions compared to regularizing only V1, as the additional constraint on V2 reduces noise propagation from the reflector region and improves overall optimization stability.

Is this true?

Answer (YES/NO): NO